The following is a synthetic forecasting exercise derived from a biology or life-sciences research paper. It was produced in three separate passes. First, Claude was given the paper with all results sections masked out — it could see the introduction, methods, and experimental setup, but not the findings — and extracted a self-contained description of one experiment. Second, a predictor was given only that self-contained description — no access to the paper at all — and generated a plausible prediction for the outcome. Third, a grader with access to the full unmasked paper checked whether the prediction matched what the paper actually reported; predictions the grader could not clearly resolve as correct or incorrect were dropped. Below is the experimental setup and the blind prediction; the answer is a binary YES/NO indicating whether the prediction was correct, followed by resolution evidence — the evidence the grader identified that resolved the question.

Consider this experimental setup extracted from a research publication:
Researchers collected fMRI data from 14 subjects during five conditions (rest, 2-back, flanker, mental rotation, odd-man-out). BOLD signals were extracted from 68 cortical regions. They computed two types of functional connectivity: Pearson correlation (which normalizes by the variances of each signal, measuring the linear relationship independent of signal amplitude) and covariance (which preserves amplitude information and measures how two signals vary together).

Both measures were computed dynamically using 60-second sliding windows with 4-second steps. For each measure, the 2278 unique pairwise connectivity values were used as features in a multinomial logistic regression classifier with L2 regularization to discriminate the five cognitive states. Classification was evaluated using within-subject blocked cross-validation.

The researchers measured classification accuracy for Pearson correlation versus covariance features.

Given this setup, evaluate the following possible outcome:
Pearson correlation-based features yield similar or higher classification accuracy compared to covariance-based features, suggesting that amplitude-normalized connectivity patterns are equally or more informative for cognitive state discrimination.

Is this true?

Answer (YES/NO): NO